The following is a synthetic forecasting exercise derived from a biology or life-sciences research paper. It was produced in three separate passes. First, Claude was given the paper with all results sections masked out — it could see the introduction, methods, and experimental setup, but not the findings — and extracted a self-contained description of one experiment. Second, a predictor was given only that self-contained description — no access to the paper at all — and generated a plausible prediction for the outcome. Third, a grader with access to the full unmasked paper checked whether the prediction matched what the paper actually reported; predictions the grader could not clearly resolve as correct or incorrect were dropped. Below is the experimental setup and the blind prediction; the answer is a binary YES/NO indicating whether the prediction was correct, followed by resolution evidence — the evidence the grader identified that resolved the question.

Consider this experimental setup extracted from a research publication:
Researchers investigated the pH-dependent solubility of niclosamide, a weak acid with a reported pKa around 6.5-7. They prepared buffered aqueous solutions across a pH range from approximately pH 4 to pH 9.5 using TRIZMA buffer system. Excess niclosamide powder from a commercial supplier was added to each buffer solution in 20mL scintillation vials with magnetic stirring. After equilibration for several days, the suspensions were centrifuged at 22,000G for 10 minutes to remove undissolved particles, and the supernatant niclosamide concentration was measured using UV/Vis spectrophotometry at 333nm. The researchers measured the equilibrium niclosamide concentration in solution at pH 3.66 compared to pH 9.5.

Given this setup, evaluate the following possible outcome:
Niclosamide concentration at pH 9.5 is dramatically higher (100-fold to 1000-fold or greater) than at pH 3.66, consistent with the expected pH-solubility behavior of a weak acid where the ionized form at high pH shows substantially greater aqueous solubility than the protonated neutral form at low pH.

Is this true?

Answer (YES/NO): YES